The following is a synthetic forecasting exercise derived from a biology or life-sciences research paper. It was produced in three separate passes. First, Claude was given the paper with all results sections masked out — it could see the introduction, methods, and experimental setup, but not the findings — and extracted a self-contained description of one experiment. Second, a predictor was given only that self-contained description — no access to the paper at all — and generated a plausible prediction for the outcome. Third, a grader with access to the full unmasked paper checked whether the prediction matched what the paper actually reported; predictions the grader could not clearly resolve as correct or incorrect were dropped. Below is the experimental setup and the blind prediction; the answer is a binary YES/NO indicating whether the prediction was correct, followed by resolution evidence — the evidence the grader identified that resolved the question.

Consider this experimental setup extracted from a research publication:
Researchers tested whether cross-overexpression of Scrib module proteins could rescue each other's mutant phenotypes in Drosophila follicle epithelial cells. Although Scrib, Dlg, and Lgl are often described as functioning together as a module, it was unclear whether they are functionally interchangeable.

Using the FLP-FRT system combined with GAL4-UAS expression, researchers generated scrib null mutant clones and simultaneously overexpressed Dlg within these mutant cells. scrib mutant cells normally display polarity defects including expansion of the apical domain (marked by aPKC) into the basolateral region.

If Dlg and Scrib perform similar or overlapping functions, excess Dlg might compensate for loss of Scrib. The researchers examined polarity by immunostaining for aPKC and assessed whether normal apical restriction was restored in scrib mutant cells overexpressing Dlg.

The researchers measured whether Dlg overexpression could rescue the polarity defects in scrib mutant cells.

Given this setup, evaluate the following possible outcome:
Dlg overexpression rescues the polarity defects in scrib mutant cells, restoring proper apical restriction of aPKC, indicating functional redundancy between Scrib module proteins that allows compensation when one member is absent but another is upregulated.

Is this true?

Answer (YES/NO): NO